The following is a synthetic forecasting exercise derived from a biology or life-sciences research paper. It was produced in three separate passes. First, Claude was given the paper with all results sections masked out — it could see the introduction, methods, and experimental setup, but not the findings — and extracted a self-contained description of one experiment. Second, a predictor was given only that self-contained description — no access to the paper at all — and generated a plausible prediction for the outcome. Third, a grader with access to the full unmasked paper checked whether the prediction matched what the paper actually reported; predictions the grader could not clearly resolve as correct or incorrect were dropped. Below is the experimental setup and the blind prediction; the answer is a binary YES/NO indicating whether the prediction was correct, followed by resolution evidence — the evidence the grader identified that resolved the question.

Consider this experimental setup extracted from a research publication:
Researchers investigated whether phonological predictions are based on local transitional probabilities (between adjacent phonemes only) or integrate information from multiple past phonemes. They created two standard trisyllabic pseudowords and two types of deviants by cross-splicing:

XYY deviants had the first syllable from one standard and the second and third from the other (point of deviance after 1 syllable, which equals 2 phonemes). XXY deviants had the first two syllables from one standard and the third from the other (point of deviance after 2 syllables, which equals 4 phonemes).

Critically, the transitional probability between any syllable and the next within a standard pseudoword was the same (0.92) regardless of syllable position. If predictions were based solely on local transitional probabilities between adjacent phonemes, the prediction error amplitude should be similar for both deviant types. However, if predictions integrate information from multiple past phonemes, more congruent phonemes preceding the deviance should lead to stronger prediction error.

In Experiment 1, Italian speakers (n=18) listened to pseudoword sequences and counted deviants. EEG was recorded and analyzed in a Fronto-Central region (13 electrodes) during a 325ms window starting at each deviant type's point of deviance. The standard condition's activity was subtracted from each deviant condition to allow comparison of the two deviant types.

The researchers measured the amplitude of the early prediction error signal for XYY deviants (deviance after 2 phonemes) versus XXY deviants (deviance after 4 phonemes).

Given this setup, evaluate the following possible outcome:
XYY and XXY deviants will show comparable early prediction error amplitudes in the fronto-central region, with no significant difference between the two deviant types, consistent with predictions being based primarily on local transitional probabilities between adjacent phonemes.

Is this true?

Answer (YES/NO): NO